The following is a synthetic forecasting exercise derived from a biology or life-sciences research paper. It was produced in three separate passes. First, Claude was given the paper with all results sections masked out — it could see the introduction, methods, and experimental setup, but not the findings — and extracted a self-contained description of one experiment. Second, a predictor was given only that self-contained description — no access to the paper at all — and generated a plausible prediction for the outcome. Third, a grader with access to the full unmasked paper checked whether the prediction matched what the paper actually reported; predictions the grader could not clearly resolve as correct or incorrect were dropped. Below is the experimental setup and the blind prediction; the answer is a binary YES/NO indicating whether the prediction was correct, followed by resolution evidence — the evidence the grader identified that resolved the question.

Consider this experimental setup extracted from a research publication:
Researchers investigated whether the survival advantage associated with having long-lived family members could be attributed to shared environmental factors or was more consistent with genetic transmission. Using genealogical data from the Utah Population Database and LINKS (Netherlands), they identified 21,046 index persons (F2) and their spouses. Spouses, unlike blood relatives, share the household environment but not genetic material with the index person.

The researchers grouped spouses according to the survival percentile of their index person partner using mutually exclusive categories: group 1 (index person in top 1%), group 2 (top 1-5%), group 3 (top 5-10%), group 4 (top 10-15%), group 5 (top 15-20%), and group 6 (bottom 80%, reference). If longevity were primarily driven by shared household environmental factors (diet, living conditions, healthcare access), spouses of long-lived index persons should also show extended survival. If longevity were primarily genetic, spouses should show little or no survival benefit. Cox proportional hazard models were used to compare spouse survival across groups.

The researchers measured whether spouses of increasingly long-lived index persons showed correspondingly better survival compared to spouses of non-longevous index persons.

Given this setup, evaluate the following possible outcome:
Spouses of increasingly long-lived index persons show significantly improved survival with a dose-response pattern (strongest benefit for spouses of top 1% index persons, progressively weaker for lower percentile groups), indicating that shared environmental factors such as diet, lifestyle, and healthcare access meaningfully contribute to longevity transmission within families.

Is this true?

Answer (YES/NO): NO